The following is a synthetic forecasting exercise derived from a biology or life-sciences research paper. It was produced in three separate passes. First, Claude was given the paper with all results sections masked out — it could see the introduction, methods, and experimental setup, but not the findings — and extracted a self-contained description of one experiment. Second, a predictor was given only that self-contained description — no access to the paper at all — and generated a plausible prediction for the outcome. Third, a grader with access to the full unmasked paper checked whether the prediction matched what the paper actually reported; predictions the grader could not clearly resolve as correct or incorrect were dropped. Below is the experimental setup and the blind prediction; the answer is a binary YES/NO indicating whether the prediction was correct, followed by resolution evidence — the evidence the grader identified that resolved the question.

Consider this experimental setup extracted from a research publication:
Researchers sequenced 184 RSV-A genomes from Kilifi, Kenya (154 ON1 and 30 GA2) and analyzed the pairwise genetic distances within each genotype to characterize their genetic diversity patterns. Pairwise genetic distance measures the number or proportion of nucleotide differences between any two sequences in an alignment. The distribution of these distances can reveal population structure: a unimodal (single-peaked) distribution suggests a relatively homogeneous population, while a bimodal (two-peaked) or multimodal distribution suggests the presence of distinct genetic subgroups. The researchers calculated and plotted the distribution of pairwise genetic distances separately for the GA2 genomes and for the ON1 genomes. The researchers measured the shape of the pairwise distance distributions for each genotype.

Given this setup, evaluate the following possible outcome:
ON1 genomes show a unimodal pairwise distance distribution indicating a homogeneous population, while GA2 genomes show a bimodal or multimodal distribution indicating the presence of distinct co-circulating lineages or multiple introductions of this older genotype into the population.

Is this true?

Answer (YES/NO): NO